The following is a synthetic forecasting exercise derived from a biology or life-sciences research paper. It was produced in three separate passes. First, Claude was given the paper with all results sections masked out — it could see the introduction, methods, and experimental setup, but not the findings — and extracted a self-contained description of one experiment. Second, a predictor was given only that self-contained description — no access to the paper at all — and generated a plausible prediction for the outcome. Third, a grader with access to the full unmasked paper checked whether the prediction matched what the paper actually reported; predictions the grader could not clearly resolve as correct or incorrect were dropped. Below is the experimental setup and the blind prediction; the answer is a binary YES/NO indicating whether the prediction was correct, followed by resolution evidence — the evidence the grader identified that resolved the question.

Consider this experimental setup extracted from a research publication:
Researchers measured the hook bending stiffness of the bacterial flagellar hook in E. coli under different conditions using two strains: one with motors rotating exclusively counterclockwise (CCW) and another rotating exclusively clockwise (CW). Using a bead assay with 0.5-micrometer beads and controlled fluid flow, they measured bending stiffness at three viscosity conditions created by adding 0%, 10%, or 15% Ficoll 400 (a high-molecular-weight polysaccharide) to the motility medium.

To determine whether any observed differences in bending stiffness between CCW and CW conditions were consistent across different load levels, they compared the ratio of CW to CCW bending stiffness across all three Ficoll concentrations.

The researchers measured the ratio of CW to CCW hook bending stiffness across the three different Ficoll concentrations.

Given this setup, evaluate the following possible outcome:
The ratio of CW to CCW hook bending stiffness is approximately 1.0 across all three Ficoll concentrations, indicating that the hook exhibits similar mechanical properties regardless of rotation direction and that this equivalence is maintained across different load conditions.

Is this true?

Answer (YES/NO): NO